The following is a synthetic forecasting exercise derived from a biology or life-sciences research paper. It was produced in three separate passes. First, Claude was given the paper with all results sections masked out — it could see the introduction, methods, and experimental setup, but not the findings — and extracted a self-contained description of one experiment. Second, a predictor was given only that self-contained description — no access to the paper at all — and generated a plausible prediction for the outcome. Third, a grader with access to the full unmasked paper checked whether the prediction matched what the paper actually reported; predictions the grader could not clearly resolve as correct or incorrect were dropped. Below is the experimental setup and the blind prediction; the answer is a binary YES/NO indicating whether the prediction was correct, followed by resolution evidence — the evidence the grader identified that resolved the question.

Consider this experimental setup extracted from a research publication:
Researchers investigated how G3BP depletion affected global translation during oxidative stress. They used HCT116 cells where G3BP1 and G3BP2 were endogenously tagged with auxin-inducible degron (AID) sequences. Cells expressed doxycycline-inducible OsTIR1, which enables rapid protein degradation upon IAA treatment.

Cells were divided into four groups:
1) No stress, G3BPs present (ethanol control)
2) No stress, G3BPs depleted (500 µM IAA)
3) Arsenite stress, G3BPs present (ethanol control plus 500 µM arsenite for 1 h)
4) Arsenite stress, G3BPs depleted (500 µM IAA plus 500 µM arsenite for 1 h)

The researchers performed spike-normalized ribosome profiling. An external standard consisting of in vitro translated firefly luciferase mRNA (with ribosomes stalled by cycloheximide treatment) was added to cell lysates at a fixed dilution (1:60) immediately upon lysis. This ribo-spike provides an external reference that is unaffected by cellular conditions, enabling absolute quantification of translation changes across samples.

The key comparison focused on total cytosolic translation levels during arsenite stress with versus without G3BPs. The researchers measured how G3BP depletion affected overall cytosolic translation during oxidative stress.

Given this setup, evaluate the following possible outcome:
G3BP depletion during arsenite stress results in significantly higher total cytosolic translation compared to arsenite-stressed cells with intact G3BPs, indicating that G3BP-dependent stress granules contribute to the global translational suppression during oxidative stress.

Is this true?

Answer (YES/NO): NO